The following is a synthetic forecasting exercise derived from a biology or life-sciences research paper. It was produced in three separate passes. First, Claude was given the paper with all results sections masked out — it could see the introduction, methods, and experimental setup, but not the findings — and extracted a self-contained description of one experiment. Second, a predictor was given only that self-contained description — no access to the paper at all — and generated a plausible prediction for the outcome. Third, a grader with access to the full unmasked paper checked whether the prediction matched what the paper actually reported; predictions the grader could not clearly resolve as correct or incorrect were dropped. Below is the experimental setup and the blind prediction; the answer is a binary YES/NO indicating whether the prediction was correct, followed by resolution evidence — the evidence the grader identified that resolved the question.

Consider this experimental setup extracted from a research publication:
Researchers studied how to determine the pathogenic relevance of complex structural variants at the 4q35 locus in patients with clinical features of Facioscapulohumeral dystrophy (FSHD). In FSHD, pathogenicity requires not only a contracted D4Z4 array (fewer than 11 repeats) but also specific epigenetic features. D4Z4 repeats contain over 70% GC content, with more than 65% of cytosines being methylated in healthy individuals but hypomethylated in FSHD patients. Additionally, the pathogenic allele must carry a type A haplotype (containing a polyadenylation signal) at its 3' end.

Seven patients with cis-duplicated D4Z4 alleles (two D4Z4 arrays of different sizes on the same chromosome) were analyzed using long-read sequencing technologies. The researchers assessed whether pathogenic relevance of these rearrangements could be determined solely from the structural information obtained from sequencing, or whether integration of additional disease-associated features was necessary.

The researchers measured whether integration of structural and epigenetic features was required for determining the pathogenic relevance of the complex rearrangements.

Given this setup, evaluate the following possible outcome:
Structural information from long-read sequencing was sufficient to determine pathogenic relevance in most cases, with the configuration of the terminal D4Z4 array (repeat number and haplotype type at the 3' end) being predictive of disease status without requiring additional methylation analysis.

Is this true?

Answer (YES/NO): NO